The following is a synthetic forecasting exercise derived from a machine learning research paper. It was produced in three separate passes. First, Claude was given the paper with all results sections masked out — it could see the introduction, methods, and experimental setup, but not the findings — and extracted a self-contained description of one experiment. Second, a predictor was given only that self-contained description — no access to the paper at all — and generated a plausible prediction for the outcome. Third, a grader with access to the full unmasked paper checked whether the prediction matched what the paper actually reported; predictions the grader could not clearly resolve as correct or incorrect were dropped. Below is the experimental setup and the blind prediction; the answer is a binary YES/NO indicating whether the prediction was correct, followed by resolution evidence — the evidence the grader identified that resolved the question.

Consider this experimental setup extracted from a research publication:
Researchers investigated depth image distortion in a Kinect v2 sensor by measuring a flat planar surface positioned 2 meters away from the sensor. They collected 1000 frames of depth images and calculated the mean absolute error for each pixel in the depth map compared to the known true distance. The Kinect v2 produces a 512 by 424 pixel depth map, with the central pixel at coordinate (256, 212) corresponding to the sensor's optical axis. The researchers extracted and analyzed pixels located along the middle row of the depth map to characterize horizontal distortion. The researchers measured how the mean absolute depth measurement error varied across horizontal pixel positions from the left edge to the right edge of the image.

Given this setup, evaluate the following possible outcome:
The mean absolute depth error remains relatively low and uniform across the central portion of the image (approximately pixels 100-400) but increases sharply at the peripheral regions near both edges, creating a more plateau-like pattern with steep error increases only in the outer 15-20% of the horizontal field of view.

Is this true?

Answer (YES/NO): NO